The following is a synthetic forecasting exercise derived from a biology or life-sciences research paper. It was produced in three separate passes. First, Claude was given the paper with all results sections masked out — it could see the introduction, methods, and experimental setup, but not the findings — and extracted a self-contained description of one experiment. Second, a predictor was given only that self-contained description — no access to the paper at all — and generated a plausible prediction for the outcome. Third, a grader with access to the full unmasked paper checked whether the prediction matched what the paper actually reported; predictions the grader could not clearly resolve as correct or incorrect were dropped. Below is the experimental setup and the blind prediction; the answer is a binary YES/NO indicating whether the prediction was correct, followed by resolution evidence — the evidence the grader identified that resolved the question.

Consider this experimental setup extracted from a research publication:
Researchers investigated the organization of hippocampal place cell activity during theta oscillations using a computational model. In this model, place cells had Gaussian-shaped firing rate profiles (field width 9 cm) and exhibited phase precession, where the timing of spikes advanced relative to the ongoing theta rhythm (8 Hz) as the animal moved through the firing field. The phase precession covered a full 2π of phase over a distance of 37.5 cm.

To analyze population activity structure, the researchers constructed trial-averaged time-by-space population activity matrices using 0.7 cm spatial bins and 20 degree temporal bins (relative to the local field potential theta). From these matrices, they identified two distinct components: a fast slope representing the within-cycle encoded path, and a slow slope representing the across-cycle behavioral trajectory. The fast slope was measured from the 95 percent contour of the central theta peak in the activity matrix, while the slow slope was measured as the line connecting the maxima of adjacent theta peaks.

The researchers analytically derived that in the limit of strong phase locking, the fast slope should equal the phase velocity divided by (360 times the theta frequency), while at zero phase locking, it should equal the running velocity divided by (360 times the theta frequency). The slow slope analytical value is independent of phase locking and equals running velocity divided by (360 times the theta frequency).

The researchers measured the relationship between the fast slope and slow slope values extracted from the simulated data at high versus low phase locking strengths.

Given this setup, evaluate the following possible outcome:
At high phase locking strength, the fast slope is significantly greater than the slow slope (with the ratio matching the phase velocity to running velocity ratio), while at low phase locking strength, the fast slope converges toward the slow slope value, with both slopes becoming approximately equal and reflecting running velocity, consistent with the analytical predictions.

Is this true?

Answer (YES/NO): YES